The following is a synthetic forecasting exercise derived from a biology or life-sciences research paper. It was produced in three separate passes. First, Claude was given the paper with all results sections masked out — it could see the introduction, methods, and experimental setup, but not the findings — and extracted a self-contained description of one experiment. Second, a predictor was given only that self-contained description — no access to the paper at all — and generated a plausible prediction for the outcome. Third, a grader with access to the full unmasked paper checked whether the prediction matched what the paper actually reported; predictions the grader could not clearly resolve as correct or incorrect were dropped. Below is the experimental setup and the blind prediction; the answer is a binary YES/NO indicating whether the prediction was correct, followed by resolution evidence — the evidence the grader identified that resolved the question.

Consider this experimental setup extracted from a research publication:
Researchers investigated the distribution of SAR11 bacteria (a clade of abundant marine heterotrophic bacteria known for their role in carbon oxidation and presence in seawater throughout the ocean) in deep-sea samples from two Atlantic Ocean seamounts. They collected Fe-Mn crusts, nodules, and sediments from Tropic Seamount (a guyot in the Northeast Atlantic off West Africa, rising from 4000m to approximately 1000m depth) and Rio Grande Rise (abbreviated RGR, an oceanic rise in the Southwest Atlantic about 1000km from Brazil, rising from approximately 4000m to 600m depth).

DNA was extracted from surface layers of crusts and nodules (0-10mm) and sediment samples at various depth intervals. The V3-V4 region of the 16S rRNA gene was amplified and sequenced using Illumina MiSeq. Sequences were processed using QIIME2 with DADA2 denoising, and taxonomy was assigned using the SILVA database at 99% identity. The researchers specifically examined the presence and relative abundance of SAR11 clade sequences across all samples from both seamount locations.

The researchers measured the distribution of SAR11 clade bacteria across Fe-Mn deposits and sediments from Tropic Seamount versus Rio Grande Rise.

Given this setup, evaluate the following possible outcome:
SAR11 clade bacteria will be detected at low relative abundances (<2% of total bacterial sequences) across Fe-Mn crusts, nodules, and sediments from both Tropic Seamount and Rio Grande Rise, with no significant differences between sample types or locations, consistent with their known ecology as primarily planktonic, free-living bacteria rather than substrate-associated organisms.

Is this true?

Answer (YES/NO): NO